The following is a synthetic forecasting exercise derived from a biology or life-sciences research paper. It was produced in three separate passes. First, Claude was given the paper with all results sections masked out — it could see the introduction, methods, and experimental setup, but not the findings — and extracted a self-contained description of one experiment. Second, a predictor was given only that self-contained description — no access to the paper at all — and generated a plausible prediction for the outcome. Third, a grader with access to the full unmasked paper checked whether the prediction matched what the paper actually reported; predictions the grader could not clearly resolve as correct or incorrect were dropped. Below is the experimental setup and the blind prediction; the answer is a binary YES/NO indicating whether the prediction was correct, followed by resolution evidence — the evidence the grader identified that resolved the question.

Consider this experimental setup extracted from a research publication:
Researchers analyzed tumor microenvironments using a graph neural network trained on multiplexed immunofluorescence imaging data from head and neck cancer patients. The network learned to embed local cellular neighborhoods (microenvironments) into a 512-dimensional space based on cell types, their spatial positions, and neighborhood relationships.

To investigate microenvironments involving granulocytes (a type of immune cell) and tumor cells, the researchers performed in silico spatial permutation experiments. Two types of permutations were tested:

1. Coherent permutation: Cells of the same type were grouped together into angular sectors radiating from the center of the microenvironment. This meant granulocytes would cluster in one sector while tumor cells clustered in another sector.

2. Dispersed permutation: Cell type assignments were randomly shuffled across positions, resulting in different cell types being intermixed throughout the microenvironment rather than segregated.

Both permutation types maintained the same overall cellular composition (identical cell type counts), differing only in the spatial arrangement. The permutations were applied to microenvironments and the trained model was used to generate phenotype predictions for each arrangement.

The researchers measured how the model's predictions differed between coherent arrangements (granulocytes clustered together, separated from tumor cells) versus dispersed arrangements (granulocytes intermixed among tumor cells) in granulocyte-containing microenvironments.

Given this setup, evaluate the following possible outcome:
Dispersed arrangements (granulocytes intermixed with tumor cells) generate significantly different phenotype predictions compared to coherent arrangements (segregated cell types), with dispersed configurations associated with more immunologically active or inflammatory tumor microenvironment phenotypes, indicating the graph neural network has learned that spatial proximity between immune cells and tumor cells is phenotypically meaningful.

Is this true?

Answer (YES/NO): NO